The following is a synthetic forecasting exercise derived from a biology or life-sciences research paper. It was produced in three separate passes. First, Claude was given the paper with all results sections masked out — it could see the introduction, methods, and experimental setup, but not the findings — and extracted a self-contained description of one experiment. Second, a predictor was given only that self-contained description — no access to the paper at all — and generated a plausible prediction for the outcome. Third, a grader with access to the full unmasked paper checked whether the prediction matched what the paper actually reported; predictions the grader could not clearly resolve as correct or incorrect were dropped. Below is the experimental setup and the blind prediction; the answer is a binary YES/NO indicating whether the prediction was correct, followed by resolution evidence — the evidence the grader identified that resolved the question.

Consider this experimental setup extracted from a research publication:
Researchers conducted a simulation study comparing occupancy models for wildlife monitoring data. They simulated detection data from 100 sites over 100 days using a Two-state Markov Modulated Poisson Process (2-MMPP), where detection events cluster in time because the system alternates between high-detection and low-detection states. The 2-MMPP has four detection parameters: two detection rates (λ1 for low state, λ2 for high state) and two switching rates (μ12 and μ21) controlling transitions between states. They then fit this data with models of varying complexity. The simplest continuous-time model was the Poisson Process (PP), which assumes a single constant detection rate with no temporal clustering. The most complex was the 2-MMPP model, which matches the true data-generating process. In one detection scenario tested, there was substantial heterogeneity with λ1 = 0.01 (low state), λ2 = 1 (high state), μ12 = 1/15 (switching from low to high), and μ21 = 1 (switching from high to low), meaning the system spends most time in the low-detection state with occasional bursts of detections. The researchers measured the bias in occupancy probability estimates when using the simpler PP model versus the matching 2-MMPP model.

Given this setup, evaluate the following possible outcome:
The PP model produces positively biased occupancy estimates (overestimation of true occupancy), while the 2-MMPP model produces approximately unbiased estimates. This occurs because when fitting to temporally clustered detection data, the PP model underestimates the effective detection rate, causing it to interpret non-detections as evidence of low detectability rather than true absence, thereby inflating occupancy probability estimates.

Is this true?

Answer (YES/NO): NO